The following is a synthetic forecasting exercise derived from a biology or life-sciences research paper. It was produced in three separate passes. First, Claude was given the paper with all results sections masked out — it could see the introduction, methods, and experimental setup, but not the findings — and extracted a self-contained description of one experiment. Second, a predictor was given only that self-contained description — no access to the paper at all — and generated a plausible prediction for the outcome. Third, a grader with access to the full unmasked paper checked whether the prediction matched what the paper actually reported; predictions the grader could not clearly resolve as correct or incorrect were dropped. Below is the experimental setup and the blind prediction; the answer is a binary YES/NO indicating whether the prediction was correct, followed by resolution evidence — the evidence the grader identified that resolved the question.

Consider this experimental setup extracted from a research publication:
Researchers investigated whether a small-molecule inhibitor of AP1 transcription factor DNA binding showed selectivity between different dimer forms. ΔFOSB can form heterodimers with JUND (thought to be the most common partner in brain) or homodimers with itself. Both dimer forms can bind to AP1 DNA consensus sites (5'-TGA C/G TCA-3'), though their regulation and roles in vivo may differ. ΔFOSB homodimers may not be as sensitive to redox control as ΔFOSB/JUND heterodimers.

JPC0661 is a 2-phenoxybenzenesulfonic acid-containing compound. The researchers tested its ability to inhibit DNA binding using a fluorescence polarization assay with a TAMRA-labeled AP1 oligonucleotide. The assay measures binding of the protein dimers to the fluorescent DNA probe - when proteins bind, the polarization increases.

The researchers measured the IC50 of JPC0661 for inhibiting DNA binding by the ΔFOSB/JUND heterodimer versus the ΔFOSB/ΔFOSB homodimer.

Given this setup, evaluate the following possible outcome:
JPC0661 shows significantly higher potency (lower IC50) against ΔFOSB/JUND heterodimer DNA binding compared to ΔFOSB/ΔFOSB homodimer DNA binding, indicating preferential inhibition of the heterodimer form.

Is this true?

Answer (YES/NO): NO